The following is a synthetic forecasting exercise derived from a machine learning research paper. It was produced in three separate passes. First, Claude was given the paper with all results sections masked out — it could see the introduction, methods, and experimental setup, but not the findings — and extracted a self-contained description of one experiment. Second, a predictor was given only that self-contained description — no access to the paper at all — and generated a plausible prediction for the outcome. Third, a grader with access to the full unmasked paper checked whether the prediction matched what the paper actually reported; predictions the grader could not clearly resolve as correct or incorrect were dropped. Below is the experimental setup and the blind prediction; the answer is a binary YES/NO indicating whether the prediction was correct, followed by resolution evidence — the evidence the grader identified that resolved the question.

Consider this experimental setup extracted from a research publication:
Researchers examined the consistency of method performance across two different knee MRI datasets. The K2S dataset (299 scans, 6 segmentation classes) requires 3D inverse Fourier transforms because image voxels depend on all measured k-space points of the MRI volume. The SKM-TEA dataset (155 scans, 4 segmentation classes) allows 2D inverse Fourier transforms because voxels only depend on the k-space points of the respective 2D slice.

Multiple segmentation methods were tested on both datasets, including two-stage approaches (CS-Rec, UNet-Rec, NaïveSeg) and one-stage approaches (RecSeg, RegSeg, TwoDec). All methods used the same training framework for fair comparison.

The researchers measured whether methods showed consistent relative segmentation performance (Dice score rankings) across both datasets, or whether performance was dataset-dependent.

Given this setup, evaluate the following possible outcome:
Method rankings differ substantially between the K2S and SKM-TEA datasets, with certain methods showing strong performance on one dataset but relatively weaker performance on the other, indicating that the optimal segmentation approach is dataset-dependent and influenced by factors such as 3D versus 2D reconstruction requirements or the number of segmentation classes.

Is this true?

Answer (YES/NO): YES